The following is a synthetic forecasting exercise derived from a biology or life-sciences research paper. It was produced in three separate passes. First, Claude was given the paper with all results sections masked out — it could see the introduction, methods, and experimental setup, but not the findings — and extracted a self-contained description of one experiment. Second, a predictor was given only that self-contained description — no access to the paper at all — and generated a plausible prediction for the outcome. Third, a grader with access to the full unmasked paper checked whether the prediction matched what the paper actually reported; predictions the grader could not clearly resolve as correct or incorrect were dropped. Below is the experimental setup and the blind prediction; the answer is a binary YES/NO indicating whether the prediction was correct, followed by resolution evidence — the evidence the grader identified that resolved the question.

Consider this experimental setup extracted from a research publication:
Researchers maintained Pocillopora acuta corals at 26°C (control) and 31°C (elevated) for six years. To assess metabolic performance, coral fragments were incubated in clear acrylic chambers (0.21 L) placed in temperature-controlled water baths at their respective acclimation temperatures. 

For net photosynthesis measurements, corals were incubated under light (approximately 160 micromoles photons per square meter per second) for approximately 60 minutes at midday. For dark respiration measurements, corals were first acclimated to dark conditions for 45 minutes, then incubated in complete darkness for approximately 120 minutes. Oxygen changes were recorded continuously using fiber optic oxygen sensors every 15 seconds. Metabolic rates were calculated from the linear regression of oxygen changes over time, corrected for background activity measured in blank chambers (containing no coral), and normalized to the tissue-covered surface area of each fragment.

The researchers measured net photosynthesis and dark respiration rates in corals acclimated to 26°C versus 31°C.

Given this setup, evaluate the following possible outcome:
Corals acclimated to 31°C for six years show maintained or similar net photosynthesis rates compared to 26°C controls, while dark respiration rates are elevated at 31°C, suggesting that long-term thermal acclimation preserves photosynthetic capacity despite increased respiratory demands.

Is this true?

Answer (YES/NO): NO